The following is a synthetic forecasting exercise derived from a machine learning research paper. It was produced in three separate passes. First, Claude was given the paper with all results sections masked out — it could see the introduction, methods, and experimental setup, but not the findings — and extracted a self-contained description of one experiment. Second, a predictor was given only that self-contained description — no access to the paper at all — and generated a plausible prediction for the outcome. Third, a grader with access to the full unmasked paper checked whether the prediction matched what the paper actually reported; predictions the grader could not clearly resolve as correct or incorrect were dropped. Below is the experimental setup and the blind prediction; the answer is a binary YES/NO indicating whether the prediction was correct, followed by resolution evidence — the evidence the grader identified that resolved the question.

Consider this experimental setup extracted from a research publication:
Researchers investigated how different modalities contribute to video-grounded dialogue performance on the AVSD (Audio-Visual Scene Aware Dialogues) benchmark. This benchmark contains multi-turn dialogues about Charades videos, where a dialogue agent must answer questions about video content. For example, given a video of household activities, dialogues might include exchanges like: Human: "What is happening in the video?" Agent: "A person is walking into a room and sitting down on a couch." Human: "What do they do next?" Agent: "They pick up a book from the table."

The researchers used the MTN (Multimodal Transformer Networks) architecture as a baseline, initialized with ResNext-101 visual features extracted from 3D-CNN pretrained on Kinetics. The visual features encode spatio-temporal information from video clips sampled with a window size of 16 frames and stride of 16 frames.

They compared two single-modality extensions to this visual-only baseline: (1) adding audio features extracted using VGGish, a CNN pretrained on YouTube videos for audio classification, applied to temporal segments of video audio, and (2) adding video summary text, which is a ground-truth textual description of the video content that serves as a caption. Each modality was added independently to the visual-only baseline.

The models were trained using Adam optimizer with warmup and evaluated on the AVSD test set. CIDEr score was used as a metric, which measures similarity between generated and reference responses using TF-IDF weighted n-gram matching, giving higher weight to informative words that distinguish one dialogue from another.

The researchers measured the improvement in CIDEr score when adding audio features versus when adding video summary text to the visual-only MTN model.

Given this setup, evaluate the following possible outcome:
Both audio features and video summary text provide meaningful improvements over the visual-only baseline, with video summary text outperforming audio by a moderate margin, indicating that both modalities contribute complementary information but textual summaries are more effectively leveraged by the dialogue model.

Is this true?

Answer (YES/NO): NO